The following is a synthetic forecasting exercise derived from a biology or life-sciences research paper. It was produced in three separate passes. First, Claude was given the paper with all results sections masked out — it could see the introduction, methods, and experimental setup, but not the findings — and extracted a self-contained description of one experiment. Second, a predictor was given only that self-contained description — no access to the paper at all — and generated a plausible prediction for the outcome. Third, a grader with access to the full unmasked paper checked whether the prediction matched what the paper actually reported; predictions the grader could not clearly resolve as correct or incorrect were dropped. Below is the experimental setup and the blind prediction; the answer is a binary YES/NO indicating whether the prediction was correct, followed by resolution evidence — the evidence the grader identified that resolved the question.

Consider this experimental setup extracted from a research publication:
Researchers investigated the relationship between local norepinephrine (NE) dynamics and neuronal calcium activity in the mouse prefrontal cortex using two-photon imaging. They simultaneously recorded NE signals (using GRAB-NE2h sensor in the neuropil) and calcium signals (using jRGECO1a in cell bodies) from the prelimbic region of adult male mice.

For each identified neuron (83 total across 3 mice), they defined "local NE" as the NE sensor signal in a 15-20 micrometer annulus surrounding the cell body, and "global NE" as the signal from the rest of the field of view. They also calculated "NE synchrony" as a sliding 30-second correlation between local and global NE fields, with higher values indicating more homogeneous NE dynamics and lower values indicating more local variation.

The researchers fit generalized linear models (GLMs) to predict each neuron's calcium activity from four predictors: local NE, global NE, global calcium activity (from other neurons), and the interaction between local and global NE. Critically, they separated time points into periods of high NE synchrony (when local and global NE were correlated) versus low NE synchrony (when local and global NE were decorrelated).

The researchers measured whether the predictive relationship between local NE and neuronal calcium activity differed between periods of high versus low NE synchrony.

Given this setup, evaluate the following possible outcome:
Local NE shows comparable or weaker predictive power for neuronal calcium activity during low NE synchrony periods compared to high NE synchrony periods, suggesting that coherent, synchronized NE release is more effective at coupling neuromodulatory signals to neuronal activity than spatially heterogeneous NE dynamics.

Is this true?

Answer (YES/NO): NO